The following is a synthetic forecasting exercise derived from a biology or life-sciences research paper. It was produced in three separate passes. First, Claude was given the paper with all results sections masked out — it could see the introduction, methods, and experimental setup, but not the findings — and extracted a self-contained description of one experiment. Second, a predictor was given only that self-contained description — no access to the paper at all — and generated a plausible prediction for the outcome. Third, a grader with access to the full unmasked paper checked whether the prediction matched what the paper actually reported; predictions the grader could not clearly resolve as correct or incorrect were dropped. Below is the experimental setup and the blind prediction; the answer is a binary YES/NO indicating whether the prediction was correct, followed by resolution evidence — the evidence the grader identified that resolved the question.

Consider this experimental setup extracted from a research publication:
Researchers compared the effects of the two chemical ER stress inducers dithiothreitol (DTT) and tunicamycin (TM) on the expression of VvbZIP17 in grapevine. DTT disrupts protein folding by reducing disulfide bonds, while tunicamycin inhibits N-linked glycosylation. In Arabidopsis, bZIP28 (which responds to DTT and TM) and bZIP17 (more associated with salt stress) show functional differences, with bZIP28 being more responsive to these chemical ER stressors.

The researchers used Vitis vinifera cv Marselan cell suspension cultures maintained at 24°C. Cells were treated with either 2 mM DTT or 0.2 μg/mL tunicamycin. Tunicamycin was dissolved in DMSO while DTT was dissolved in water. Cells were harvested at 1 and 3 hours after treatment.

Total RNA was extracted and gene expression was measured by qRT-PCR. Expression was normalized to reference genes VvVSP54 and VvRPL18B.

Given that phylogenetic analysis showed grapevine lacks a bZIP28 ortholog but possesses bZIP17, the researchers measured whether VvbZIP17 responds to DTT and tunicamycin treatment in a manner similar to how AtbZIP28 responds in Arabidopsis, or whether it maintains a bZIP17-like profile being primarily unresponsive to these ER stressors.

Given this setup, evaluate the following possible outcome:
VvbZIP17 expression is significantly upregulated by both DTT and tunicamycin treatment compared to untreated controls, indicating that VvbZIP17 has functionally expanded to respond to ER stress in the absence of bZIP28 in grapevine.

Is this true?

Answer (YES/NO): NO